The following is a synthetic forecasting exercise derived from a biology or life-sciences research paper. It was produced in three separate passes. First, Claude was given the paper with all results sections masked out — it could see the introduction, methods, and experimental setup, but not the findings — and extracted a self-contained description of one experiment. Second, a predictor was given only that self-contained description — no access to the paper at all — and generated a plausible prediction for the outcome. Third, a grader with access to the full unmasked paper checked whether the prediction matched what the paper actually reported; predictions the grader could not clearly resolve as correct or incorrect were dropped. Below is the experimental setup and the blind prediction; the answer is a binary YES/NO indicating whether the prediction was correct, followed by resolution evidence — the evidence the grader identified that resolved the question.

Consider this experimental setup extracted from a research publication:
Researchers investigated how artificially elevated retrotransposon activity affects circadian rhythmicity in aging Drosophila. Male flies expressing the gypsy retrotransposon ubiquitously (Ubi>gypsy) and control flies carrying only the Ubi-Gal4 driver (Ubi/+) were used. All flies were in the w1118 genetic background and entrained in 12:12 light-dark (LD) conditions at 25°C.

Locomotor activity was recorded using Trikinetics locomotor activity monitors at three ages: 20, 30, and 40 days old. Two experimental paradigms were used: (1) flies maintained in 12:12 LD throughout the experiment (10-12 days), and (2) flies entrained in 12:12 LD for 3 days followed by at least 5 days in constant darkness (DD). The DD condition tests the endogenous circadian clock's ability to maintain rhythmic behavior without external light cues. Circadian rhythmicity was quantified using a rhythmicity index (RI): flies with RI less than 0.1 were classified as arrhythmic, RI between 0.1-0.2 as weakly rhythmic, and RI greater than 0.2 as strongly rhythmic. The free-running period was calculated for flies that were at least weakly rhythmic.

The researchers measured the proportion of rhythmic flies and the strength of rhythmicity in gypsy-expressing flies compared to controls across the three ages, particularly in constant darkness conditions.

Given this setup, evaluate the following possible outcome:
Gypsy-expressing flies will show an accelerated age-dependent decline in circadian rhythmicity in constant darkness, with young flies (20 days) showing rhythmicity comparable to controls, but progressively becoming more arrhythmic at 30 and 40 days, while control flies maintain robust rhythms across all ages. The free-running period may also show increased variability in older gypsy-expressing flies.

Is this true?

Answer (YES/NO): NO